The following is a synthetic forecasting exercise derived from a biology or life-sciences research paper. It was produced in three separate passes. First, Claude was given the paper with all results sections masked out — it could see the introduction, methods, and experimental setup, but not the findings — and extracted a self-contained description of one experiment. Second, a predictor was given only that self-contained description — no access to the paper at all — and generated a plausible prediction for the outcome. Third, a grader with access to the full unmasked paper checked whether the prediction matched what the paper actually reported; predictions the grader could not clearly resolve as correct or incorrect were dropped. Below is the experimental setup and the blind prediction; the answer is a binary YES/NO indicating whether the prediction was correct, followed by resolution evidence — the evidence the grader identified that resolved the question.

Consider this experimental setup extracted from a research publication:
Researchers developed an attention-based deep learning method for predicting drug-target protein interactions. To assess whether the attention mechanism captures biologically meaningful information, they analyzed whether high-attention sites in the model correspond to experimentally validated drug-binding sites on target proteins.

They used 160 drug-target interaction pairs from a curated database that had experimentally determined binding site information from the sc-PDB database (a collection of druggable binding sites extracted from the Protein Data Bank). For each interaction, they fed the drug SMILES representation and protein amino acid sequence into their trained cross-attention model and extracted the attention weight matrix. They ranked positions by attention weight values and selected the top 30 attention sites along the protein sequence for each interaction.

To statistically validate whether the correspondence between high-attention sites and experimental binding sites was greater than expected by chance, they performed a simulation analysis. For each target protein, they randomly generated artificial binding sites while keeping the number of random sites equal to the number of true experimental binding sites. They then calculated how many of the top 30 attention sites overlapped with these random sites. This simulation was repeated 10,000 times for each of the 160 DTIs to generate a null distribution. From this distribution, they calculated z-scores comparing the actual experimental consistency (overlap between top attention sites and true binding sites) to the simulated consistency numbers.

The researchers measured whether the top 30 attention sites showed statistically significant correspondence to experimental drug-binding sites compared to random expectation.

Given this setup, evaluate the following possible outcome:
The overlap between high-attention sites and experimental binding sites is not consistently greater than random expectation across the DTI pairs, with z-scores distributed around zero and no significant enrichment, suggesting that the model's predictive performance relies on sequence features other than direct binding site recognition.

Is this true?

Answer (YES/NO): NO